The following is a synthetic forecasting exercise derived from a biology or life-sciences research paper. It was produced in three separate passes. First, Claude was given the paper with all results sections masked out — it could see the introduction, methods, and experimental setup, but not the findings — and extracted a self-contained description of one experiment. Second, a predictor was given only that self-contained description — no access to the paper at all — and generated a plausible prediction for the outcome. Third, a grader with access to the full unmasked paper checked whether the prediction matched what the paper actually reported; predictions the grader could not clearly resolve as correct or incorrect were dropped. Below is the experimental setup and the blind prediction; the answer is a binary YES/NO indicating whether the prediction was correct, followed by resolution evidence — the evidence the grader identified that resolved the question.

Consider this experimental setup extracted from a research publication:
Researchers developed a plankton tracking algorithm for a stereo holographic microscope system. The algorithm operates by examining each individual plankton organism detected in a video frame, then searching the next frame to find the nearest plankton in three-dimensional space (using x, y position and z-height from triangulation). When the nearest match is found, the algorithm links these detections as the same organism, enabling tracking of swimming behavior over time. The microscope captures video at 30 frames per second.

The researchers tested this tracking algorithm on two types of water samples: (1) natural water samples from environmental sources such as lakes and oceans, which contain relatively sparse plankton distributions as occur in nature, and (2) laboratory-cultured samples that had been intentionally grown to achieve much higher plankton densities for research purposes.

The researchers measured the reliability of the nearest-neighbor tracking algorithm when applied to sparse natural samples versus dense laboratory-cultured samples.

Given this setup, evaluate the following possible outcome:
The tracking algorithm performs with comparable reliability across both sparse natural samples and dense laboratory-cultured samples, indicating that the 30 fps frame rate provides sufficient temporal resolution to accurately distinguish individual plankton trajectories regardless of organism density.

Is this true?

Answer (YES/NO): NO